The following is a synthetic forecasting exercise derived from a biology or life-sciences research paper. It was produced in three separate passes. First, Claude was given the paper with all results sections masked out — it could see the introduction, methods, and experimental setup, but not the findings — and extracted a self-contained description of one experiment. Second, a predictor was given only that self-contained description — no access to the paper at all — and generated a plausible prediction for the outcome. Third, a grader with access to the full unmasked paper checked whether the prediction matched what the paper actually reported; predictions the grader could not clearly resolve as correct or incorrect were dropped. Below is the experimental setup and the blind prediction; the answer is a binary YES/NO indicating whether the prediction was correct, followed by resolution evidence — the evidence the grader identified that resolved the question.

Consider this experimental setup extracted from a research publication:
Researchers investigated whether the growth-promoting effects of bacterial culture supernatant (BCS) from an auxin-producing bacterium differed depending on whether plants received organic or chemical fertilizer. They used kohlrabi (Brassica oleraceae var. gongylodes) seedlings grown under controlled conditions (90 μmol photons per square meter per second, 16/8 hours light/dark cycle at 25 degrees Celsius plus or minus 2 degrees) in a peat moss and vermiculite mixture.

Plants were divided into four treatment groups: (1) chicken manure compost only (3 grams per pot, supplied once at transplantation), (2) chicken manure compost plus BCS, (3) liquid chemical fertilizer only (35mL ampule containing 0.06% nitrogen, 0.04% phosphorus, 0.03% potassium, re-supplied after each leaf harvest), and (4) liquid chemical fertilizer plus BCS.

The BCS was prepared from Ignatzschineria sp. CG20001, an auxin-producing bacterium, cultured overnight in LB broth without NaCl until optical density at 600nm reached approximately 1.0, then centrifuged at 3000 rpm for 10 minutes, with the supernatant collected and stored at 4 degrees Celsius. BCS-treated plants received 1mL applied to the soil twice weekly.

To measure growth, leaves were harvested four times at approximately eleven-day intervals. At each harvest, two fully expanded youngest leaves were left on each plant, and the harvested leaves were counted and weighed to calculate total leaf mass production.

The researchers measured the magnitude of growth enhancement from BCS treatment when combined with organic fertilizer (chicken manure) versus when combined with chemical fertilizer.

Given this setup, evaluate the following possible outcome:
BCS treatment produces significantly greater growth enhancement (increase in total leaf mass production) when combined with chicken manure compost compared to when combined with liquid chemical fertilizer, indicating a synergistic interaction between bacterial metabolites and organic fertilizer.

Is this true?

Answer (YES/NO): YES